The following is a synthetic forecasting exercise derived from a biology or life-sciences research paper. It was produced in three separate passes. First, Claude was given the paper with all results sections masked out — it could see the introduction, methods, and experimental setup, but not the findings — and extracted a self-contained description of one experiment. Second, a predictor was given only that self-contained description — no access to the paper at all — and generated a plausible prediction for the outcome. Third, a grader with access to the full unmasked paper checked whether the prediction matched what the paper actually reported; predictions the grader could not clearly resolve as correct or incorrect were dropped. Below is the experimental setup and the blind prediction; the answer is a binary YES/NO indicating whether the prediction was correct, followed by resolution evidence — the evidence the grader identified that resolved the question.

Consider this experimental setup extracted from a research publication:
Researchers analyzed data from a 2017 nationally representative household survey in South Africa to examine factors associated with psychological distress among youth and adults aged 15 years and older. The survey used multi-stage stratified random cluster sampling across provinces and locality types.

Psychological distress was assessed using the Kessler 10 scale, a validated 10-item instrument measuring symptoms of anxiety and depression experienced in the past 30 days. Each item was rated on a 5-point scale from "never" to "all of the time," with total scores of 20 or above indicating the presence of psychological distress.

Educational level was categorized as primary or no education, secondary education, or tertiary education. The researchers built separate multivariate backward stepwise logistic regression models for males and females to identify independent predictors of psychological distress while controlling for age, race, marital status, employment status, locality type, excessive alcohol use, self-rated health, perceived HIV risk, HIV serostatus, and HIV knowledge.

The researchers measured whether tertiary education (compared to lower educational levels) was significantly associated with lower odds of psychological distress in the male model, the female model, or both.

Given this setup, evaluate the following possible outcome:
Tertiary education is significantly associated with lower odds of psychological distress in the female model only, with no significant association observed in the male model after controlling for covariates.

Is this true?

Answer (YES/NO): NO